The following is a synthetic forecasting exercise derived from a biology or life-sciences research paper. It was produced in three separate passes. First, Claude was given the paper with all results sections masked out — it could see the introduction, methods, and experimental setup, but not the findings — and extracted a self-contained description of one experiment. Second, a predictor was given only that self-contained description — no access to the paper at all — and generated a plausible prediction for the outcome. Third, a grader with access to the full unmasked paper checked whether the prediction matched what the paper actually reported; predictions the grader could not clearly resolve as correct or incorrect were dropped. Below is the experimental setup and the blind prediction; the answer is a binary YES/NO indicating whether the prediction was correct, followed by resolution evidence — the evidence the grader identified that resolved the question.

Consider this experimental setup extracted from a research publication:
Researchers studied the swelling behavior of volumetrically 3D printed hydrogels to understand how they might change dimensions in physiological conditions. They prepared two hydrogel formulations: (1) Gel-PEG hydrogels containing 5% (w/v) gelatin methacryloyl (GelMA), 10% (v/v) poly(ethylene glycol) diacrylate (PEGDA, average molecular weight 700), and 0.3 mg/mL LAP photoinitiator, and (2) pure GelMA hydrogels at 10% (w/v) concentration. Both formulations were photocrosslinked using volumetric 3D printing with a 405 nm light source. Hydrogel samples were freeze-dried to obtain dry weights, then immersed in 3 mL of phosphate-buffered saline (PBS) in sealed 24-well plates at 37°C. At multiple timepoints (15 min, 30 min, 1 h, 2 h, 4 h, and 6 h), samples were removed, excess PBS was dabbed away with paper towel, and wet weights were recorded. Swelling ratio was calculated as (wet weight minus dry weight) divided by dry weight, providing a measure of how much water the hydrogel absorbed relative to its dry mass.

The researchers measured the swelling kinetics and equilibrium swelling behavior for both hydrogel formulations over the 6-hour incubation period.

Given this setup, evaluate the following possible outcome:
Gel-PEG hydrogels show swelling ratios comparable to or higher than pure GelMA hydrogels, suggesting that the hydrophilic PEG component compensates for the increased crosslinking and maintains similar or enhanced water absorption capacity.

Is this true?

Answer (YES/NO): NO